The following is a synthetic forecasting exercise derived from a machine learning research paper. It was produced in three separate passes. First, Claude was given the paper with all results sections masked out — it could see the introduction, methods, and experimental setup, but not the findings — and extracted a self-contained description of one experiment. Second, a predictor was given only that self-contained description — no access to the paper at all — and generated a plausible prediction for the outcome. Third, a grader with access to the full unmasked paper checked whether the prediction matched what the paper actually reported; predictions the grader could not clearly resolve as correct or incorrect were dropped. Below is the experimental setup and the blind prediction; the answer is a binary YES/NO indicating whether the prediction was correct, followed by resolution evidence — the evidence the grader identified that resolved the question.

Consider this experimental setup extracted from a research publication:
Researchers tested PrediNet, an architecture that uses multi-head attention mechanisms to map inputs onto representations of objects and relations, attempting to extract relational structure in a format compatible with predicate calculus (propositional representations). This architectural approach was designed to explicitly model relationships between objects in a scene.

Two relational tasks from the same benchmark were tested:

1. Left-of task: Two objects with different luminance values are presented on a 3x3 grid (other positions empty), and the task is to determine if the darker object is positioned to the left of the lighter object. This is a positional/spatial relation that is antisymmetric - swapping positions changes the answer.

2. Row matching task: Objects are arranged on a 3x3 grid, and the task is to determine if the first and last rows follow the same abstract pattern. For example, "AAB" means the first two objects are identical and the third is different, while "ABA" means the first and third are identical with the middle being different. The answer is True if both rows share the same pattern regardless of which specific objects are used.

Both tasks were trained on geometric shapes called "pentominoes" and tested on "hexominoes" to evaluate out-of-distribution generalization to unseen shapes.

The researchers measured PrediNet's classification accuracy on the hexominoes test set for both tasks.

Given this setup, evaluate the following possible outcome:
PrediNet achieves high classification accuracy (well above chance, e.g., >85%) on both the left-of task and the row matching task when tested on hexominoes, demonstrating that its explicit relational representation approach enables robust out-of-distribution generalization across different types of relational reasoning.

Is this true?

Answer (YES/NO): NO